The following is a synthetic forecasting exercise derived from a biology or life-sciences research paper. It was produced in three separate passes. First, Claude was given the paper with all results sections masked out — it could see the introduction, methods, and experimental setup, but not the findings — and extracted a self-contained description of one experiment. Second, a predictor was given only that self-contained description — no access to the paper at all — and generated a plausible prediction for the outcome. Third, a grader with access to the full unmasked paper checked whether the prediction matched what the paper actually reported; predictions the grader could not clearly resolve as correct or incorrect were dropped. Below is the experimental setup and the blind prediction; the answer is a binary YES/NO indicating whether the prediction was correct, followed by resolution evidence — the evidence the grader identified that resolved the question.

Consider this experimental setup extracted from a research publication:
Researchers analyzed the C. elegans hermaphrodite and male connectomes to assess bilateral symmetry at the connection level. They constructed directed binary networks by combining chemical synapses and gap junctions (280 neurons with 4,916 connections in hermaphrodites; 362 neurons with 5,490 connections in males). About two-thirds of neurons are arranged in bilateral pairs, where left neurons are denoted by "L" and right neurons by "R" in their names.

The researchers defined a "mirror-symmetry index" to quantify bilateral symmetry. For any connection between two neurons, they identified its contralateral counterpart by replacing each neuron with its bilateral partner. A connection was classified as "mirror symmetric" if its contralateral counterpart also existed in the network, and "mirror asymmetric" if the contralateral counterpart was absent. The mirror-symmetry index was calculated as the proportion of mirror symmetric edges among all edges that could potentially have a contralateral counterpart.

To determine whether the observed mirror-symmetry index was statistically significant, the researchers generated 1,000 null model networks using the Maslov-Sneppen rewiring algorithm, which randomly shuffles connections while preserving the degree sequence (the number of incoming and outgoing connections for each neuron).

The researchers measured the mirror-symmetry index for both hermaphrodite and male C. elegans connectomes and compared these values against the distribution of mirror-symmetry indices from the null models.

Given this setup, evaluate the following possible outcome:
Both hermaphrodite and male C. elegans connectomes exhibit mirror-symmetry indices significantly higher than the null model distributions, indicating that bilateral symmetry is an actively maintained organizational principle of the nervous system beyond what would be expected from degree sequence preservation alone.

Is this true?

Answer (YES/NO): YES